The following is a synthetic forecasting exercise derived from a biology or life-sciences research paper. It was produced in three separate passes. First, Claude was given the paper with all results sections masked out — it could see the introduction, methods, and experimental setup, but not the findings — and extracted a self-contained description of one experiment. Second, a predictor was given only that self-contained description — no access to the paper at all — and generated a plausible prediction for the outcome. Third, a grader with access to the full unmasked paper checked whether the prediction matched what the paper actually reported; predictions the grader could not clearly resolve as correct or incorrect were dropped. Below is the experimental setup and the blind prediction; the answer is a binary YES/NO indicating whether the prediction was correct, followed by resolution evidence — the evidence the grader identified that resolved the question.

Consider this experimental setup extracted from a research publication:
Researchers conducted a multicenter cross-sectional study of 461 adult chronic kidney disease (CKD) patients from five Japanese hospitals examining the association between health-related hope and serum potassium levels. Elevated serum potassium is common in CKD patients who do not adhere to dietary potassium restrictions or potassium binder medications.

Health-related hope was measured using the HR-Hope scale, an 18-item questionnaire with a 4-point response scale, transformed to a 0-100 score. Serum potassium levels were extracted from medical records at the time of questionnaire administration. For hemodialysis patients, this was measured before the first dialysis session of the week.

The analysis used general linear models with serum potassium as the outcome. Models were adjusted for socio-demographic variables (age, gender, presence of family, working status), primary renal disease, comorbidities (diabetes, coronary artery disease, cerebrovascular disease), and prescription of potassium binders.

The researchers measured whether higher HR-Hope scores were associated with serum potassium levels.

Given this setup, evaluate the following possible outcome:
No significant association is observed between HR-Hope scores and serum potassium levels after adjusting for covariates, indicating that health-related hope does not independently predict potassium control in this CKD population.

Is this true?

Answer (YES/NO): YES